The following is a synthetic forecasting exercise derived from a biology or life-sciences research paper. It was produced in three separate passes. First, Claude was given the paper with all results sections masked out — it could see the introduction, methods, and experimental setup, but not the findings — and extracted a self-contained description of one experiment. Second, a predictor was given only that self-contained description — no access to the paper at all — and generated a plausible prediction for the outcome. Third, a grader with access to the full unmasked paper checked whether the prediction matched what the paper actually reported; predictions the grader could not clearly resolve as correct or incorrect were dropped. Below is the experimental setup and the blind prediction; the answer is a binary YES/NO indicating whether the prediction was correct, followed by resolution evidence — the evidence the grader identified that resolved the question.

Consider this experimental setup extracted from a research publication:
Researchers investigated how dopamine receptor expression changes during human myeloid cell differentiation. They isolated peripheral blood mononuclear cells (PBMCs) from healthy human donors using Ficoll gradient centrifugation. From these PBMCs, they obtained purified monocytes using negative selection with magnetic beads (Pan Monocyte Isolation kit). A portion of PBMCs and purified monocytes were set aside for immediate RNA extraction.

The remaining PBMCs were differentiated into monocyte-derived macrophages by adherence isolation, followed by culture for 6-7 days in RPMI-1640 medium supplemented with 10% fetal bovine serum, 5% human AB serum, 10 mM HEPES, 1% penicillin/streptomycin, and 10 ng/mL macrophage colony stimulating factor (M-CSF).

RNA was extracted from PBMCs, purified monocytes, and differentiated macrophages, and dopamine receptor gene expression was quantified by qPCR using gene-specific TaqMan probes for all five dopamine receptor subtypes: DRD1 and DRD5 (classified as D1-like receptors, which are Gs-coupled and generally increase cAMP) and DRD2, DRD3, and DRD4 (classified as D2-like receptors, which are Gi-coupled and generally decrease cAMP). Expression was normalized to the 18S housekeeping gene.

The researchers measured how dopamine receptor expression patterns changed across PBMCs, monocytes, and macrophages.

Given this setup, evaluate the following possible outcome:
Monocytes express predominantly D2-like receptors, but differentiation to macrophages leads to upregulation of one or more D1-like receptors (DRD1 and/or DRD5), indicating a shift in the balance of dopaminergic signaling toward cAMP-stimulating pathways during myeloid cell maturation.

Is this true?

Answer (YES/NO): NO